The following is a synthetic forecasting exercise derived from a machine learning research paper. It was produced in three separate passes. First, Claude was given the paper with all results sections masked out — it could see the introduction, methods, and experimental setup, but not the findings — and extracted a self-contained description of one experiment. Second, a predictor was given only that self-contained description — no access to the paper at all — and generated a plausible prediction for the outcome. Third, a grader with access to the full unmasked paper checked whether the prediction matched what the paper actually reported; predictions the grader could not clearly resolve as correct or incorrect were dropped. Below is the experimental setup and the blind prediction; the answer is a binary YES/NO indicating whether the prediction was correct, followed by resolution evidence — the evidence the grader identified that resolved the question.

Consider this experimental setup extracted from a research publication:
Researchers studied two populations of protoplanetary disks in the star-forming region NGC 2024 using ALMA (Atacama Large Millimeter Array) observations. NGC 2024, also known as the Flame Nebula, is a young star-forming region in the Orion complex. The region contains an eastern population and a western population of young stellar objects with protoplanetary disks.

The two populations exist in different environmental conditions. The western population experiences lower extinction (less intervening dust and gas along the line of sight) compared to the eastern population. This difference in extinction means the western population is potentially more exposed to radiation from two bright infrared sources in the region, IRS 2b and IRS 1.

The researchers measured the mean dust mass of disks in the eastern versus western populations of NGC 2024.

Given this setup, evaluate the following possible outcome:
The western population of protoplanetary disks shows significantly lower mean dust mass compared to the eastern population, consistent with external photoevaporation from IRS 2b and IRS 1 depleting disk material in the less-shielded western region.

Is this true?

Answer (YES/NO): YES